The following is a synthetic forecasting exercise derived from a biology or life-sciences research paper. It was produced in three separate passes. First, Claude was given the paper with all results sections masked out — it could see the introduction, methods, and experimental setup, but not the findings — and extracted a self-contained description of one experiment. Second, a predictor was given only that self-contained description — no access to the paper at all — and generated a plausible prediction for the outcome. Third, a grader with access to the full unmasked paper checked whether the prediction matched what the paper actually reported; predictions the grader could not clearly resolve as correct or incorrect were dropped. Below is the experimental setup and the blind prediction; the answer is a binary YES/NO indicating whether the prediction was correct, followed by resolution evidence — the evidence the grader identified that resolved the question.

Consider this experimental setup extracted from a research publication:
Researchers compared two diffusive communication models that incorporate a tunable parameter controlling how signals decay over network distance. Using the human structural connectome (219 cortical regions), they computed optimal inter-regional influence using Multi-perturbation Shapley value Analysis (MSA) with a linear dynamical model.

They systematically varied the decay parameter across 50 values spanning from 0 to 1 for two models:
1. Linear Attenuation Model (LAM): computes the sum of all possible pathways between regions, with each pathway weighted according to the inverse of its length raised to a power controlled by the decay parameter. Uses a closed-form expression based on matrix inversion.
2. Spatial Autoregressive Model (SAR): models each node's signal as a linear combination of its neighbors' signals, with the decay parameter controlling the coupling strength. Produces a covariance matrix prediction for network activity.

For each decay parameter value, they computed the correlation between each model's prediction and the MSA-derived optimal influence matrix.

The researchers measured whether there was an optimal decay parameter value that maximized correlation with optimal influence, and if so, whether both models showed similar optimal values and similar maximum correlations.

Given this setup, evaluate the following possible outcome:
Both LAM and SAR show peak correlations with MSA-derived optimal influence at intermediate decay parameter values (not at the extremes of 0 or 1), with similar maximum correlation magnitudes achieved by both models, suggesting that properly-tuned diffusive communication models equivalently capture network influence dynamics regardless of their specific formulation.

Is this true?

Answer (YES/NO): NO